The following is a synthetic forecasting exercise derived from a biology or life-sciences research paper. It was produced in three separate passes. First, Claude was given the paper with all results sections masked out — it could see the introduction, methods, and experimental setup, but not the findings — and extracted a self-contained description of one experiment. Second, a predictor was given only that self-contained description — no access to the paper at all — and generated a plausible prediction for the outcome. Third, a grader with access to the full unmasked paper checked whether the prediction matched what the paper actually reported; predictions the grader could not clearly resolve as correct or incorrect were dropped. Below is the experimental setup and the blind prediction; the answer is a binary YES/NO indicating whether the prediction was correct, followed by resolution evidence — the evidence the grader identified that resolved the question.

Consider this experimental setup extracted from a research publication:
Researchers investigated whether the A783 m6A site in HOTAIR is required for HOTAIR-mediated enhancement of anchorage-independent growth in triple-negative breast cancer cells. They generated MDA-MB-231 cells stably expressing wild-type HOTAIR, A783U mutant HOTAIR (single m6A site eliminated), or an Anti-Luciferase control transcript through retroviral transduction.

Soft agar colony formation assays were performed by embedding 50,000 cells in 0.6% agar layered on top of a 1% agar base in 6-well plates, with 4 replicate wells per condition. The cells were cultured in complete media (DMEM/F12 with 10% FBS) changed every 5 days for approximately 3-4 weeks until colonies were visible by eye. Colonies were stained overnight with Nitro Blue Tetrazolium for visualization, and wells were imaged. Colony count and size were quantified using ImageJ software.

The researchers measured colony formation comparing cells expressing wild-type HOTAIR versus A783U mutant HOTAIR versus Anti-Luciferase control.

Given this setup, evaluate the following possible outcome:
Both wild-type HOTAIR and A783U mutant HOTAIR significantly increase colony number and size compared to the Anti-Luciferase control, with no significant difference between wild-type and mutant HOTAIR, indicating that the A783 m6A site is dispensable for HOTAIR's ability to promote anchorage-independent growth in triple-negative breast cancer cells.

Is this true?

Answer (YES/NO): NO